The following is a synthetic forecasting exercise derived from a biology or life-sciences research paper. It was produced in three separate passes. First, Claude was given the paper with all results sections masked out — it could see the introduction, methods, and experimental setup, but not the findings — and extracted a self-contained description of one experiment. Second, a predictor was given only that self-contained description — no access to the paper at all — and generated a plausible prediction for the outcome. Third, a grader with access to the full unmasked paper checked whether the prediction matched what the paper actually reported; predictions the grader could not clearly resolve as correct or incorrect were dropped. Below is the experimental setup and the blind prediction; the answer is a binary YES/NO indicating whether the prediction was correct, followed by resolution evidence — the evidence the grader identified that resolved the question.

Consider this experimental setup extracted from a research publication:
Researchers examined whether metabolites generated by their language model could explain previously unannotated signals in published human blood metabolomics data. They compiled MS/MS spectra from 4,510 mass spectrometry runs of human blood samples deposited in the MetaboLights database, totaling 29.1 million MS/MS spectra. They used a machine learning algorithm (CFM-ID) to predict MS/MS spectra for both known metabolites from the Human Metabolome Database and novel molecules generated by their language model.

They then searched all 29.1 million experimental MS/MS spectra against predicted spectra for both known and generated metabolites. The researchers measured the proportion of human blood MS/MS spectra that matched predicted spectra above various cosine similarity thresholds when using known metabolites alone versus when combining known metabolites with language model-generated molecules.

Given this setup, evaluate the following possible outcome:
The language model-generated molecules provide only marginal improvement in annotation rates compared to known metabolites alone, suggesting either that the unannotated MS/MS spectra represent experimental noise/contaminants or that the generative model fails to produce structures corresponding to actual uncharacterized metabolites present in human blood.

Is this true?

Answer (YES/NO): NO